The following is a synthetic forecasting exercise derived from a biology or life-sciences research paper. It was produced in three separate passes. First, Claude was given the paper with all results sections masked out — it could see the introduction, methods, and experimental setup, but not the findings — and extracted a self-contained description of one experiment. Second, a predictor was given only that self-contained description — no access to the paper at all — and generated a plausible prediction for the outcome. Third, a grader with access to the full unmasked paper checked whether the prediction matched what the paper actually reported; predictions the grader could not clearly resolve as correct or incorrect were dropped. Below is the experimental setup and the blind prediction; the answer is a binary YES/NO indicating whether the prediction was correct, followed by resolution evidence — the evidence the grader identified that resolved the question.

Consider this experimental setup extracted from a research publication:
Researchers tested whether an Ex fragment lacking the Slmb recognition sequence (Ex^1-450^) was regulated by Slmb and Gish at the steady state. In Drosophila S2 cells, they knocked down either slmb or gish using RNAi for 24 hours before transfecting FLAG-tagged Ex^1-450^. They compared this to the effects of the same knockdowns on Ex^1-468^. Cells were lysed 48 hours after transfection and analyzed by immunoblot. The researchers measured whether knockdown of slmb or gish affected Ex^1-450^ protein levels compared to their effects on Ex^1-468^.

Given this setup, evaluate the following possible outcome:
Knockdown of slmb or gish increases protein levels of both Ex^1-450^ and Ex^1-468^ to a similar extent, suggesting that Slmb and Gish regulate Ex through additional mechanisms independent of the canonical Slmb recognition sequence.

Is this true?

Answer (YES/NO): NO